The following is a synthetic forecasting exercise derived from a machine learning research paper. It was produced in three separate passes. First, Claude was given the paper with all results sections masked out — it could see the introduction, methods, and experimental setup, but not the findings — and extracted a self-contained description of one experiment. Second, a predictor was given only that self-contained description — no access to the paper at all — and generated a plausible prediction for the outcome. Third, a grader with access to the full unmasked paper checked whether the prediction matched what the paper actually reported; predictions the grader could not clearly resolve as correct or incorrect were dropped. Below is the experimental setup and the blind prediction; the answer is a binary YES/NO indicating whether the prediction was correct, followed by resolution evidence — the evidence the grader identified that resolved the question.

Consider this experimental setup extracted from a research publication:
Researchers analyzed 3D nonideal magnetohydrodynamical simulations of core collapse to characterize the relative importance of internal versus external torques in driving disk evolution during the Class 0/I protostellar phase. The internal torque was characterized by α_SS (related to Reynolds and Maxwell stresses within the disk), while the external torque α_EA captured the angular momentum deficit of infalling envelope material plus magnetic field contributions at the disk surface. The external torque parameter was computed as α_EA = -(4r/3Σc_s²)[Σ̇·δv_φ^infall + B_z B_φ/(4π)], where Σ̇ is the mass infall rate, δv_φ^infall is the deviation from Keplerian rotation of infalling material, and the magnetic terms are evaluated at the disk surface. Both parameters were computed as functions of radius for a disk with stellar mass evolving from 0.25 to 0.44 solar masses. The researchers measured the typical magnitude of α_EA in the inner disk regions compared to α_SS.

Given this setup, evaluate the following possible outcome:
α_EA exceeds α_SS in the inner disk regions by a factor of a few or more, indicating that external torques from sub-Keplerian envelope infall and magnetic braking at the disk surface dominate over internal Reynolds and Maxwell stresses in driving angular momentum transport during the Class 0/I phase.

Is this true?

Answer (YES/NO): YES